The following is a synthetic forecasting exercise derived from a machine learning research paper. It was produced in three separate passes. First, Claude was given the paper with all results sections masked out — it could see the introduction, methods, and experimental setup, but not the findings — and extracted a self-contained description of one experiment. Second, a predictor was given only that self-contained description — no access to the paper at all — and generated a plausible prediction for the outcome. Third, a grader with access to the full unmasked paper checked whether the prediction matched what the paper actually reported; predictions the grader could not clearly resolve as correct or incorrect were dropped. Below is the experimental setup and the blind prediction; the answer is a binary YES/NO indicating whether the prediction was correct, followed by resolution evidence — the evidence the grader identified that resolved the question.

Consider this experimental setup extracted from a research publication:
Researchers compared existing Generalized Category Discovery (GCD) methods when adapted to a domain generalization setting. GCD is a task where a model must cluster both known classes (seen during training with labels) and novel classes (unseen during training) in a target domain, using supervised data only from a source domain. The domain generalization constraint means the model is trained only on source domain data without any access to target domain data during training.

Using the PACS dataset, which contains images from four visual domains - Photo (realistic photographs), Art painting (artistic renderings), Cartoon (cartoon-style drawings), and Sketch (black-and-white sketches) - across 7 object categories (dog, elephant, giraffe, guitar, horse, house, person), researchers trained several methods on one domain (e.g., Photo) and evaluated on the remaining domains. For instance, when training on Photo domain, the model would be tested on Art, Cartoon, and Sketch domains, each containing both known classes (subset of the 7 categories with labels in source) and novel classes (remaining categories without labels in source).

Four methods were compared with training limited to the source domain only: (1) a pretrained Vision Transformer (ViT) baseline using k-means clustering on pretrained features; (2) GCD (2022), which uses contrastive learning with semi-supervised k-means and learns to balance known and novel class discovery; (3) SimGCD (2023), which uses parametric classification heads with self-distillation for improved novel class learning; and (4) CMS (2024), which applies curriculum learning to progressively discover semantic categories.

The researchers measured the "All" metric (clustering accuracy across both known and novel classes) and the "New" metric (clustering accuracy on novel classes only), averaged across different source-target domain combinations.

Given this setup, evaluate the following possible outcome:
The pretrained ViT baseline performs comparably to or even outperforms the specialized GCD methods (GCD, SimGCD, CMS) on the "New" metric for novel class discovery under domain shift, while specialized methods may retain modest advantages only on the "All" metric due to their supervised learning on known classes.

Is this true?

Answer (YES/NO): NO